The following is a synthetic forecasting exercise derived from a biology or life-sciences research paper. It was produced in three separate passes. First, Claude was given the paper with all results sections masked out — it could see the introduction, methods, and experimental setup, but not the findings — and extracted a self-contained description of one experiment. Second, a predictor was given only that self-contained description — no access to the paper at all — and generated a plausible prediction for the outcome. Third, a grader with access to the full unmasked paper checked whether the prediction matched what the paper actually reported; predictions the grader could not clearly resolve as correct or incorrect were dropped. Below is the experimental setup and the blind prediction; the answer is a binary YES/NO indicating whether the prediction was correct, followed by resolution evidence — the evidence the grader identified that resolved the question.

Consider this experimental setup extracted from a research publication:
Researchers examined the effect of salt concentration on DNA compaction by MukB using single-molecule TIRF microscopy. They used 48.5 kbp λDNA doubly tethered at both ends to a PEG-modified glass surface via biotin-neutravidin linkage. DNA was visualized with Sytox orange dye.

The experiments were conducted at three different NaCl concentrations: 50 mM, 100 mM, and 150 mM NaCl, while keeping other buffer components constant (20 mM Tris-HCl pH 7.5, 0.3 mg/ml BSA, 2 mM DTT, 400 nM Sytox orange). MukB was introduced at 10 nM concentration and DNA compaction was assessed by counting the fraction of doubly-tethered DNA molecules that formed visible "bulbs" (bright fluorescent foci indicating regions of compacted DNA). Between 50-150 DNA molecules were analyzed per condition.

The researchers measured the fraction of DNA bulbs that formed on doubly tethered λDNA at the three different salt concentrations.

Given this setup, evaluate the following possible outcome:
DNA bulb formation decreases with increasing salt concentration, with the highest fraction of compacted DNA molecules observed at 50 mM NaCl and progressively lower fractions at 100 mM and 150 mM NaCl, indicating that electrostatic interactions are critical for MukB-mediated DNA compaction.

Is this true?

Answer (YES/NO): YES